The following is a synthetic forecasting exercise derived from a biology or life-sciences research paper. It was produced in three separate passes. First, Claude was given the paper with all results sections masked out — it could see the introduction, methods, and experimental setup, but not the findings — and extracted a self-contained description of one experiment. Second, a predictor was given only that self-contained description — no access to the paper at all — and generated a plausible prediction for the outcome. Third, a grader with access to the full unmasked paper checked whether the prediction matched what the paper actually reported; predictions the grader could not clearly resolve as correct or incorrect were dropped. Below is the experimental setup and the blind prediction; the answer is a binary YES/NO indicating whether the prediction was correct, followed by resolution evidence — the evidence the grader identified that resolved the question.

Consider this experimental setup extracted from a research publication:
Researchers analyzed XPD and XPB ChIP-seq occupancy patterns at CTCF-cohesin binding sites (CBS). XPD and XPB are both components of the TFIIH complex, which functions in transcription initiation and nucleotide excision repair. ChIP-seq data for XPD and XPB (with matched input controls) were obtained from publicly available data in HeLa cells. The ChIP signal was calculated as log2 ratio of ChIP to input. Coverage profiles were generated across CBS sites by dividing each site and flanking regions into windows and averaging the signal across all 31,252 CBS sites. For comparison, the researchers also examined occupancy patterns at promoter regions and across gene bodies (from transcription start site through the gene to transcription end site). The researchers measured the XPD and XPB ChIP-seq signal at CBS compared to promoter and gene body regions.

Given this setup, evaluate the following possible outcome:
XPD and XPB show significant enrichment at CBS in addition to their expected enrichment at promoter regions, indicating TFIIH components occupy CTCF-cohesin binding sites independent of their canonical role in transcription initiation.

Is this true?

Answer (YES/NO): YES